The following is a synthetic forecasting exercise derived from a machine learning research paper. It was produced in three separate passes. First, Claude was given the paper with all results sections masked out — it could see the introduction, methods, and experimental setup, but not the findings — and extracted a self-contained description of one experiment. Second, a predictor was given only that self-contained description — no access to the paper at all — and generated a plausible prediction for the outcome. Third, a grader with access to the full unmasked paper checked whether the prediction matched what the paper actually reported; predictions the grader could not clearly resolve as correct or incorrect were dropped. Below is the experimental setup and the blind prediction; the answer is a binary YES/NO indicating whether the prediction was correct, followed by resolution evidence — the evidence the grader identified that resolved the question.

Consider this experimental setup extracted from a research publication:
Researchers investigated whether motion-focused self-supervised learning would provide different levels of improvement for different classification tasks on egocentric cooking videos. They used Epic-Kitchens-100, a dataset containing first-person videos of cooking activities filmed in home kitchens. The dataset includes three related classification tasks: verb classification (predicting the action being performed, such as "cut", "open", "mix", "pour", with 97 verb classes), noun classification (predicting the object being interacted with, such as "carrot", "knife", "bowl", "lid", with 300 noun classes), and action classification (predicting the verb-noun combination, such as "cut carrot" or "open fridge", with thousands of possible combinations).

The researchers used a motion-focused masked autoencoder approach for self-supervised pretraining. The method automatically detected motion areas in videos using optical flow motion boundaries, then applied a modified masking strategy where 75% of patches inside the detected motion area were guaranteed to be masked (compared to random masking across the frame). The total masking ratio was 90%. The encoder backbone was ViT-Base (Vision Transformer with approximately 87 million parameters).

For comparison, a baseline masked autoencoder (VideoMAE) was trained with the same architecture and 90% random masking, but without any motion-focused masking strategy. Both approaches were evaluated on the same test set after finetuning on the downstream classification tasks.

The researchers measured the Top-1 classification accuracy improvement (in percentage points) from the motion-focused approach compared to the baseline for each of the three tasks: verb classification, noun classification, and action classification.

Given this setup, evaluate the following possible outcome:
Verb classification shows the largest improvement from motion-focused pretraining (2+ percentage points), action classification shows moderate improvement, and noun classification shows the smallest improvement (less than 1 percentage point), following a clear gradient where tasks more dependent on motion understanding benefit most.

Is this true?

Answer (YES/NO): NO